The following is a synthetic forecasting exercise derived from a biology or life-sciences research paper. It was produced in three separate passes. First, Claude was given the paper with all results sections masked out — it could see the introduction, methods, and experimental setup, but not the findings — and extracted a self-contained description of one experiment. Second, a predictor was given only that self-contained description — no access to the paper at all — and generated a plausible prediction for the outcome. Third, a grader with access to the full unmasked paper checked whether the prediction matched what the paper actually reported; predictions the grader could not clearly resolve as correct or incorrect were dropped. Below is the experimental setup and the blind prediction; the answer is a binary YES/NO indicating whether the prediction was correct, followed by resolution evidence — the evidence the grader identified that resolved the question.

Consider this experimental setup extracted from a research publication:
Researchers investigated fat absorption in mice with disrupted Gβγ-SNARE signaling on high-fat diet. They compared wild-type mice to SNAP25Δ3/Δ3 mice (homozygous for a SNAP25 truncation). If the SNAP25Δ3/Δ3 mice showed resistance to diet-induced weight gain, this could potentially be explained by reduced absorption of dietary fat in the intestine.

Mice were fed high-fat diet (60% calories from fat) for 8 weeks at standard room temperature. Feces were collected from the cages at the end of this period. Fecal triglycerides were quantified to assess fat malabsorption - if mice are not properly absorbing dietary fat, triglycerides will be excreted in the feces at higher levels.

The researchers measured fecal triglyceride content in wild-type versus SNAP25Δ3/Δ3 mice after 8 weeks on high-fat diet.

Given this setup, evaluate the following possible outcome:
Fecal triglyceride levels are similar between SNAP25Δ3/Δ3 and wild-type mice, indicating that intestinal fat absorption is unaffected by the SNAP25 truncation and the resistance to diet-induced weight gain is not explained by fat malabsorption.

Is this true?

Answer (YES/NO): YES